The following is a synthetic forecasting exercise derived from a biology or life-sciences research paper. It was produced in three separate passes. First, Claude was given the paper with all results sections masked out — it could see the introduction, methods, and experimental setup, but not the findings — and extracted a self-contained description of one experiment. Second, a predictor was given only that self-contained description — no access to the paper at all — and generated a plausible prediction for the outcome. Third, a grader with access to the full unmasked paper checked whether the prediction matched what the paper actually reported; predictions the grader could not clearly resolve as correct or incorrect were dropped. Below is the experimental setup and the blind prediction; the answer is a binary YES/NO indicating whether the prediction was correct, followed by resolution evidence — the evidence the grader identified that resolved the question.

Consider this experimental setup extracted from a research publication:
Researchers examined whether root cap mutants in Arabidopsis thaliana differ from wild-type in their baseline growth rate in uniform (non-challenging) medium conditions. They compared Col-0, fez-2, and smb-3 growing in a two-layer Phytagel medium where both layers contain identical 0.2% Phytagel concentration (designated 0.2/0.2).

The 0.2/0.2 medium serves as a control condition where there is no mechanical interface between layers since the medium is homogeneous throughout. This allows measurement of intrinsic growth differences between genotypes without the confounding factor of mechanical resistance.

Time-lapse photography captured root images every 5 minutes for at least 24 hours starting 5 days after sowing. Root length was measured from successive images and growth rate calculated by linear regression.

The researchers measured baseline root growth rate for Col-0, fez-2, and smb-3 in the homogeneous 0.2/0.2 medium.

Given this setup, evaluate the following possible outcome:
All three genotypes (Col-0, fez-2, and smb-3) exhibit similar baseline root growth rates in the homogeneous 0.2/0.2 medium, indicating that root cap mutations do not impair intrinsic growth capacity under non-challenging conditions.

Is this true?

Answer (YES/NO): NO